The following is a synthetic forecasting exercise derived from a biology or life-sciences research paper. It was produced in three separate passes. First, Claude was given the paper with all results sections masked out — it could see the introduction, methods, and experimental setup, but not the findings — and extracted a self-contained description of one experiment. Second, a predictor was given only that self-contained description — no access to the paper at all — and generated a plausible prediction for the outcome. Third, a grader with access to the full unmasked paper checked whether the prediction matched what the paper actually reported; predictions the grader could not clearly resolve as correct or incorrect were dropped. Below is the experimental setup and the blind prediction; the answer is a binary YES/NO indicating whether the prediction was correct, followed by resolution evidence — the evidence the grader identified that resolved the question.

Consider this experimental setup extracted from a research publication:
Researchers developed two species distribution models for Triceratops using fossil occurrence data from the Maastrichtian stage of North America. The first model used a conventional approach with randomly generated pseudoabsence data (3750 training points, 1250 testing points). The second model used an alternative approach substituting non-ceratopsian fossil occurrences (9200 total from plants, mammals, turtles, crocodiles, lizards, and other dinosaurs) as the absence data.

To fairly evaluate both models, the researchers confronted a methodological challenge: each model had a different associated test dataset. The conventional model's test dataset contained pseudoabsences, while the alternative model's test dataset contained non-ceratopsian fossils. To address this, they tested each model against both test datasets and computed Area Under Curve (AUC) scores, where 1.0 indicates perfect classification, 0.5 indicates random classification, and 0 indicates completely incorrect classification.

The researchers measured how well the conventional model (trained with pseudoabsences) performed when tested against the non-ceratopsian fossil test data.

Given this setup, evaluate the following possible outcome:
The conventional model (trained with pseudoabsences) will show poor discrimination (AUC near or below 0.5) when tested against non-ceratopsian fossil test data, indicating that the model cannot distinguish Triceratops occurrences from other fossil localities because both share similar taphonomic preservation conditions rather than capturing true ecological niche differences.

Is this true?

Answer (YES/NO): YES